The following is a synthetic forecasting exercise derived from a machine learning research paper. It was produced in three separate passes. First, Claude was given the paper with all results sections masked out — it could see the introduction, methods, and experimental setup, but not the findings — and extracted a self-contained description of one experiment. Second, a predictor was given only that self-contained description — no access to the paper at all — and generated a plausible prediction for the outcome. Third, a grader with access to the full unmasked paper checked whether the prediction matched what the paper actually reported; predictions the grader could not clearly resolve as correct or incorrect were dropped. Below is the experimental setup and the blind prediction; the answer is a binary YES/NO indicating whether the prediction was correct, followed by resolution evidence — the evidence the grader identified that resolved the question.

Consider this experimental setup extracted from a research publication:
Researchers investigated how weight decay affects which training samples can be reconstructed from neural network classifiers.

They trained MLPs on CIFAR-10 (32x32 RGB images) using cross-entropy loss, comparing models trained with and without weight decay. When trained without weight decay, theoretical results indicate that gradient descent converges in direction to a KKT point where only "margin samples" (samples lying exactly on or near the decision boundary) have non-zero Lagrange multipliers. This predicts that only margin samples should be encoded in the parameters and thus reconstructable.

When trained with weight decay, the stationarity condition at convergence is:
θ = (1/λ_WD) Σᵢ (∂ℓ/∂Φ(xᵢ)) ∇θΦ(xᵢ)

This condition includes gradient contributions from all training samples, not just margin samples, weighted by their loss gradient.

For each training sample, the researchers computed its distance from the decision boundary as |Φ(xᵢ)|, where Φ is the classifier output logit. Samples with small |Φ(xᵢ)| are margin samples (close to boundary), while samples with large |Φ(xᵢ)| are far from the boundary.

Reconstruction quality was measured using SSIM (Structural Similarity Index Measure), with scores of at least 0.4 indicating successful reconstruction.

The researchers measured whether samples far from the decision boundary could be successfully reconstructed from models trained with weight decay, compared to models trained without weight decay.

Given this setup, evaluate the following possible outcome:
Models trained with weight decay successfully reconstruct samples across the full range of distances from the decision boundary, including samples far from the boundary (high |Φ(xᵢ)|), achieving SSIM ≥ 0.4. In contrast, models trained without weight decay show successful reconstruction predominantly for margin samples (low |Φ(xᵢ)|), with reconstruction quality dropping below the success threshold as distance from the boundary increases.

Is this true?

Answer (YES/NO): NO